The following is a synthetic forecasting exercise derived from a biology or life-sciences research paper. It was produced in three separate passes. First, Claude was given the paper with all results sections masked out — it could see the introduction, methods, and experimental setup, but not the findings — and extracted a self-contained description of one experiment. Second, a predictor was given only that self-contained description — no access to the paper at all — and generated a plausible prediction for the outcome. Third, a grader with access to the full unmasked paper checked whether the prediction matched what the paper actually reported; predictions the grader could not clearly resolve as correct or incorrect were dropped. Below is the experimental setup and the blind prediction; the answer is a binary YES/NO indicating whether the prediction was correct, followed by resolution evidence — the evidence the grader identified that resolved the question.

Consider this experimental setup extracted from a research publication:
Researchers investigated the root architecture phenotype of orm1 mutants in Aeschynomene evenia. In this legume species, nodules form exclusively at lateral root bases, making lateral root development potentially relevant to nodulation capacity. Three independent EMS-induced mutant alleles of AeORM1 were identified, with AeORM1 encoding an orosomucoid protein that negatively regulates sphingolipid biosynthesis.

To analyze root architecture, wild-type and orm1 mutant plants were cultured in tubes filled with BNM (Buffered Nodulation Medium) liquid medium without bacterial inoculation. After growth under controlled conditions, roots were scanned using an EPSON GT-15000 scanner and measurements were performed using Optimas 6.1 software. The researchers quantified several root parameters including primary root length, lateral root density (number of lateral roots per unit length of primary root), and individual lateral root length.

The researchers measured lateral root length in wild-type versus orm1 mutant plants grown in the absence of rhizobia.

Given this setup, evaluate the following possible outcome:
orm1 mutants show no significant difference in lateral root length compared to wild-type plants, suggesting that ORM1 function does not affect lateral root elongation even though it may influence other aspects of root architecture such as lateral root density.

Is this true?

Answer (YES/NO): NO